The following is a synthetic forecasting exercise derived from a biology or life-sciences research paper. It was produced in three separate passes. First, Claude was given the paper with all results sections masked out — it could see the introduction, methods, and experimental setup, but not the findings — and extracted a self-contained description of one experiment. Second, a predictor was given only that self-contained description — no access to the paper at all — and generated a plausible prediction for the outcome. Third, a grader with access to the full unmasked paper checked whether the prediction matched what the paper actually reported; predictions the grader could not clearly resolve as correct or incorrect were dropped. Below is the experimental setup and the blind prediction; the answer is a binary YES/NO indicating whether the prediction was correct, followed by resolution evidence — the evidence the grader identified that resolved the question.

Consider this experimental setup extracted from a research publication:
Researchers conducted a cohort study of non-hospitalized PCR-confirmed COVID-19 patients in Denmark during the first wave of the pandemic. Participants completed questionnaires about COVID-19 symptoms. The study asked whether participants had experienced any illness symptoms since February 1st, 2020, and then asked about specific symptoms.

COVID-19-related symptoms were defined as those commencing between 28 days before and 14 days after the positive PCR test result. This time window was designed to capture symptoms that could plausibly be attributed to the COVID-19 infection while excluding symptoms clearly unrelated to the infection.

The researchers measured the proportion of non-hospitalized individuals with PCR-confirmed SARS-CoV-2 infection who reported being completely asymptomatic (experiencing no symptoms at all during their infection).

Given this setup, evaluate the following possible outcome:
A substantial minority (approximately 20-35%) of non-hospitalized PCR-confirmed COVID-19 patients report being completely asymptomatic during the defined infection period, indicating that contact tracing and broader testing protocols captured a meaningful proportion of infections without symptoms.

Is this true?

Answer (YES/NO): YES